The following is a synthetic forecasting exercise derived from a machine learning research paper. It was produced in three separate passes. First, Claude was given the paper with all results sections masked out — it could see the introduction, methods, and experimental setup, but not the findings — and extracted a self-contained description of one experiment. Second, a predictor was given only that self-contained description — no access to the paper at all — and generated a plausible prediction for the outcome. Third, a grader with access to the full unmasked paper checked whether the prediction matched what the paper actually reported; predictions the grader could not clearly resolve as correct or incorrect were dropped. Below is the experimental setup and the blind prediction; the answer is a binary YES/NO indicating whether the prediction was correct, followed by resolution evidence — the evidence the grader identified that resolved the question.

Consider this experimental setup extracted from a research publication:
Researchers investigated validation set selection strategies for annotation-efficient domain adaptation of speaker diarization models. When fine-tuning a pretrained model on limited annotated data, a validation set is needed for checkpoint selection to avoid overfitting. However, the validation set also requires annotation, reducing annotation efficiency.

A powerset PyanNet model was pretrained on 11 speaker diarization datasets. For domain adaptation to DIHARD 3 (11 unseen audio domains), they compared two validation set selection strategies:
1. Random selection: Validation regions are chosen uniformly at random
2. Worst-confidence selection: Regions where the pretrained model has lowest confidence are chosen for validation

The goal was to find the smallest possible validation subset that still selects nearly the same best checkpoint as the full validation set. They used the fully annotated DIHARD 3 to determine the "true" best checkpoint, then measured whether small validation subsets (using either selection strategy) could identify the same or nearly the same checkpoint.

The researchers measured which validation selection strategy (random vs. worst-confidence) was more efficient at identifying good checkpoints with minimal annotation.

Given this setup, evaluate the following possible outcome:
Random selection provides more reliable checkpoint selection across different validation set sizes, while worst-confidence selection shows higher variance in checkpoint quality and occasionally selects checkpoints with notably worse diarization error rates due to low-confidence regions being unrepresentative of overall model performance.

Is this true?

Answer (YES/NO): NO